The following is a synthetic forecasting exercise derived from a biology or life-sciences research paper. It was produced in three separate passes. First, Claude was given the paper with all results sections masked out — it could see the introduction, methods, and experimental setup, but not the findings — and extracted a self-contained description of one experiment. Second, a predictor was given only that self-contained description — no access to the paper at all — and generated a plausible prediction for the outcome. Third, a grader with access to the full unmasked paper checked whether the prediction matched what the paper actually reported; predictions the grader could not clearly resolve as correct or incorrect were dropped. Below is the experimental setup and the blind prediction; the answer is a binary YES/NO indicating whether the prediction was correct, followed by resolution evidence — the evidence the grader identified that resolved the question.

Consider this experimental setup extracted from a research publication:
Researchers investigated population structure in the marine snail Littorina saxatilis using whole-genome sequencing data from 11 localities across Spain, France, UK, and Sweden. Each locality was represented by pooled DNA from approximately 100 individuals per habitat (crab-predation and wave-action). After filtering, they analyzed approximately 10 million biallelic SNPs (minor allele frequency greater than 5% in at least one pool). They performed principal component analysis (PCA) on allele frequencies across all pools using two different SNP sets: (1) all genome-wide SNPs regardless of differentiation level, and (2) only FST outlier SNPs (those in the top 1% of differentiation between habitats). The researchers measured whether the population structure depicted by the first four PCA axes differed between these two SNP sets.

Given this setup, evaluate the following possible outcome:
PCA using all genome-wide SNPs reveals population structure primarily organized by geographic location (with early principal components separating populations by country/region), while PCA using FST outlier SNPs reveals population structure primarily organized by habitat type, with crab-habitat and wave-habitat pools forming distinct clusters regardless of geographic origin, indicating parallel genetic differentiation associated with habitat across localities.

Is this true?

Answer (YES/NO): NO